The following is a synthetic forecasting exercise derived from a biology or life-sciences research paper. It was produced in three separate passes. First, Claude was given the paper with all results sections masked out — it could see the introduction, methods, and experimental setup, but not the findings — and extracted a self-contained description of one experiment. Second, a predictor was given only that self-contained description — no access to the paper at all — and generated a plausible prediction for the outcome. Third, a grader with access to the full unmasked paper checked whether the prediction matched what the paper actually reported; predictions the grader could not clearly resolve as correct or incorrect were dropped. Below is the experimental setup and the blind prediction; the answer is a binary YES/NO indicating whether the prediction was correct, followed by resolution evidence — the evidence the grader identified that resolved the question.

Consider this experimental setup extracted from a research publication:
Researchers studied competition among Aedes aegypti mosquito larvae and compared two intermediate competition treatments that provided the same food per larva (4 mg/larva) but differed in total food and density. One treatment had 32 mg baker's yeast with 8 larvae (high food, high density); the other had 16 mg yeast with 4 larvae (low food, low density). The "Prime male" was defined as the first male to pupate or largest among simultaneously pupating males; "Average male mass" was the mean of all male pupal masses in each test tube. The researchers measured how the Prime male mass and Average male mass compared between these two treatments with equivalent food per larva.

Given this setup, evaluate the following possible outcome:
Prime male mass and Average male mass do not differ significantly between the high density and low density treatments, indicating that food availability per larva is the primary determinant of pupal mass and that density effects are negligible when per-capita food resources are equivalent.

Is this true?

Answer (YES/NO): NO